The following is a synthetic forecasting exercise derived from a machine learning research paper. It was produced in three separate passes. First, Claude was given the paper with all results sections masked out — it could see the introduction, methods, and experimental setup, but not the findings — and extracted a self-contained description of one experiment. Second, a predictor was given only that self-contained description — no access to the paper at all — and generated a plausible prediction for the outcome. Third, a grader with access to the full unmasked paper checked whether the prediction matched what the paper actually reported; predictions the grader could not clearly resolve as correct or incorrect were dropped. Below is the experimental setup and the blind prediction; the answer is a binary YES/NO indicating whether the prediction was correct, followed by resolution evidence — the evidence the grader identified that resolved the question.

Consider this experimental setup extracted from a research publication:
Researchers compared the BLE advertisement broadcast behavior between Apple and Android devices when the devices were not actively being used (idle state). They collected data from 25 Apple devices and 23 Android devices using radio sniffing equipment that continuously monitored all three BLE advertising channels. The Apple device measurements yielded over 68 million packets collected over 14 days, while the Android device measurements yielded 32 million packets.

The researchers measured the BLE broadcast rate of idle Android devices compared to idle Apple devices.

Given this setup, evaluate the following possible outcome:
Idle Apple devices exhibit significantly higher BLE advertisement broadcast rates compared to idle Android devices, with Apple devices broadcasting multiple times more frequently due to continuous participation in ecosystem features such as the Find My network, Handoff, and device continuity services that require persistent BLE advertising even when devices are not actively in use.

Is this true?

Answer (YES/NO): YES